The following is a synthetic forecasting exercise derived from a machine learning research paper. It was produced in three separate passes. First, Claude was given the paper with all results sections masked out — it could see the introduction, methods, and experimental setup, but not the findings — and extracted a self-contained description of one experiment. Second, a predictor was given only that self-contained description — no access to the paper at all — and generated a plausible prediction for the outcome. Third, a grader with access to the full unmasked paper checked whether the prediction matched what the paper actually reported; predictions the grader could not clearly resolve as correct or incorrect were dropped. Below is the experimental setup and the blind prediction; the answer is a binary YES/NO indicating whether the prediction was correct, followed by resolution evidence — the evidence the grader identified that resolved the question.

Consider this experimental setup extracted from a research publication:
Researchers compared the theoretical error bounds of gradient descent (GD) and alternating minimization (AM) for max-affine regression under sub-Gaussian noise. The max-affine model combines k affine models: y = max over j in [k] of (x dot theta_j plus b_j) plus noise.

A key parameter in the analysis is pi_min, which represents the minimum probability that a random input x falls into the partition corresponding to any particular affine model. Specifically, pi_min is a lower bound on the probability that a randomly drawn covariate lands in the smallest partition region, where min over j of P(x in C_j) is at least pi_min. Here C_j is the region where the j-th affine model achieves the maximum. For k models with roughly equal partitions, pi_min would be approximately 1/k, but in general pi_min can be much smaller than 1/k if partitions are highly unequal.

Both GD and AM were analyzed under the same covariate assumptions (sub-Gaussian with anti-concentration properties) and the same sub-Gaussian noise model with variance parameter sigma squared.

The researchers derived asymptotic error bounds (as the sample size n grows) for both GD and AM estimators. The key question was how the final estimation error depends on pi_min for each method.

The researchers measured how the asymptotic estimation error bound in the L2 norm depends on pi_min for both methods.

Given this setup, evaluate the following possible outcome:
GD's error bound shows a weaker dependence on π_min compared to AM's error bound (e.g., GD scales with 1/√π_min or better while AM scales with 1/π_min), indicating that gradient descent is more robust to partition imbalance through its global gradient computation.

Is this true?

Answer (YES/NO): YES